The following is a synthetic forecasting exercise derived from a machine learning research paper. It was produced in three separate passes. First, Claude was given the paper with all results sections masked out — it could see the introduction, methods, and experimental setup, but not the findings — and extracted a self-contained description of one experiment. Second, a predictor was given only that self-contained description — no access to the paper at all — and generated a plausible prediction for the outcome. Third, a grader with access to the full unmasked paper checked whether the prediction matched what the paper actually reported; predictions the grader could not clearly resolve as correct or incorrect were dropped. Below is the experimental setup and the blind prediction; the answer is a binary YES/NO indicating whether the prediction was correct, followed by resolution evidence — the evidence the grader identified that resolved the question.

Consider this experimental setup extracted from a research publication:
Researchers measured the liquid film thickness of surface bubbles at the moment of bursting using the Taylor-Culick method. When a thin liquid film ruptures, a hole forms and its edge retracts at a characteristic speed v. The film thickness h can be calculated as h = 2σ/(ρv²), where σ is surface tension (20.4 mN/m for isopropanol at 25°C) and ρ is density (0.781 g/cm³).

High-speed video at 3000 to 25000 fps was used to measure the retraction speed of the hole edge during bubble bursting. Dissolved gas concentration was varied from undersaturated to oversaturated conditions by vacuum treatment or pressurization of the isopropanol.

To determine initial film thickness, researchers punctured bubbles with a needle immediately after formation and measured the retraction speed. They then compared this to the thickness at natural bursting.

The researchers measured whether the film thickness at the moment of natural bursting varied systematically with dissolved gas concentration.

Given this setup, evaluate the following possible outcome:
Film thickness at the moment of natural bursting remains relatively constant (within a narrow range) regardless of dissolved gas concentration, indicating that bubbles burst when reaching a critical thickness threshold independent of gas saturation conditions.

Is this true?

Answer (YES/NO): NO